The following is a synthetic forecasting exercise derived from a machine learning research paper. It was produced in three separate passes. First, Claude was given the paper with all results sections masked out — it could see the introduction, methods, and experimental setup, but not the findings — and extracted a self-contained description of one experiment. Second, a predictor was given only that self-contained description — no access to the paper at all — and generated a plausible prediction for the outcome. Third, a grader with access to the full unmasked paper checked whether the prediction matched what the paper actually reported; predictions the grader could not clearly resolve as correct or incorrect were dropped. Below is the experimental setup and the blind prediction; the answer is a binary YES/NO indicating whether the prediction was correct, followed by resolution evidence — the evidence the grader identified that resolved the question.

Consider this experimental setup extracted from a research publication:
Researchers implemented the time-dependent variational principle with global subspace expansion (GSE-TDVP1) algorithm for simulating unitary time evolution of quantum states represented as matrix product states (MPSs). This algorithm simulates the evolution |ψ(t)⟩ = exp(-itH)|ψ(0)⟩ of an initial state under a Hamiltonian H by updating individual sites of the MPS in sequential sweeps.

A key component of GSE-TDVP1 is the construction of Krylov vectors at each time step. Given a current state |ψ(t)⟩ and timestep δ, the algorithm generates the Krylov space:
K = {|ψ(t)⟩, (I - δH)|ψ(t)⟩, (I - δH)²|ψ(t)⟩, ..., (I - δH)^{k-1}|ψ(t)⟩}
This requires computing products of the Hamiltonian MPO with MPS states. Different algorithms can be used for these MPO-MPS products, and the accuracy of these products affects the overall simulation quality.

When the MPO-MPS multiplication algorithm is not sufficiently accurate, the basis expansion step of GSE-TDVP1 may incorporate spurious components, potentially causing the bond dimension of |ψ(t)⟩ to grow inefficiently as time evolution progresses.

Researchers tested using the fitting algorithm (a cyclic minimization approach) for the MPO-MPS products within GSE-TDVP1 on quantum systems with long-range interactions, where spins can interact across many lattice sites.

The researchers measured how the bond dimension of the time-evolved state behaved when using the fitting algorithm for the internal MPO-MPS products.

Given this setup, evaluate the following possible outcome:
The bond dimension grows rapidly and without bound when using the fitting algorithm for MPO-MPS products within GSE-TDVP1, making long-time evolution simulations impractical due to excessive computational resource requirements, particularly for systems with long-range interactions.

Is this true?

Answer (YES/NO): YES